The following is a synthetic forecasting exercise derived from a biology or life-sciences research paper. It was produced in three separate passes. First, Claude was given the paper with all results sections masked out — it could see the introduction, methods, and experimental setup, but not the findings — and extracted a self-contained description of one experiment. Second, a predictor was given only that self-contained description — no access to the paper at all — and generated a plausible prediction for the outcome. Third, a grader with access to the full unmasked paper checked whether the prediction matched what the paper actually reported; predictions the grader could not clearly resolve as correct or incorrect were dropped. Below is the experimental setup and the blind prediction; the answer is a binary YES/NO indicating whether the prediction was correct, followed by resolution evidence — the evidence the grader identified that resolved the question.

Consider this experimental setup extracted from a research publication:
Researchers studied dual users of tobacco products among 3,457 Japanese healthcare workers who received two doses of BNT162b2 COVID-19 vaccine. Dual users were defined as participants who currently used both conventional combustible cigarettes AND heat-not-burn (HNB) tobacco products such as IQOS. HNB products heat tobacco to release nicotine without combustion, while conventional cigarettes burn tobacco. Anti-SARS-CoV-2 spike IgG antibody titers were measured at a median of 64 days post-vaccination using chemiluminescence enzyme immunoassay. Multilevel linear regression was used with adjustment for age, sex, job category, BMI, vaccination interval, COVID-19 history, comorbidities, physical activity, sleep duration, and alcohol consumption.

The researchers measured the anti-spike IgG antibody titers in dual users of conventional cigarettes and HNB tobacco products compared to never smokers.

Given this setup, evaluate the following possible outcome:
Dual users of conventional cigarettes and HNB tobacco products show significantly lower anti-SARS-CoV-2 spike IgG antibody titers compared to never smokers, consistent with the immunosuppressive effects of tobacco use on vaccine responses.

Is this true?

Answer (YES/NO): NO